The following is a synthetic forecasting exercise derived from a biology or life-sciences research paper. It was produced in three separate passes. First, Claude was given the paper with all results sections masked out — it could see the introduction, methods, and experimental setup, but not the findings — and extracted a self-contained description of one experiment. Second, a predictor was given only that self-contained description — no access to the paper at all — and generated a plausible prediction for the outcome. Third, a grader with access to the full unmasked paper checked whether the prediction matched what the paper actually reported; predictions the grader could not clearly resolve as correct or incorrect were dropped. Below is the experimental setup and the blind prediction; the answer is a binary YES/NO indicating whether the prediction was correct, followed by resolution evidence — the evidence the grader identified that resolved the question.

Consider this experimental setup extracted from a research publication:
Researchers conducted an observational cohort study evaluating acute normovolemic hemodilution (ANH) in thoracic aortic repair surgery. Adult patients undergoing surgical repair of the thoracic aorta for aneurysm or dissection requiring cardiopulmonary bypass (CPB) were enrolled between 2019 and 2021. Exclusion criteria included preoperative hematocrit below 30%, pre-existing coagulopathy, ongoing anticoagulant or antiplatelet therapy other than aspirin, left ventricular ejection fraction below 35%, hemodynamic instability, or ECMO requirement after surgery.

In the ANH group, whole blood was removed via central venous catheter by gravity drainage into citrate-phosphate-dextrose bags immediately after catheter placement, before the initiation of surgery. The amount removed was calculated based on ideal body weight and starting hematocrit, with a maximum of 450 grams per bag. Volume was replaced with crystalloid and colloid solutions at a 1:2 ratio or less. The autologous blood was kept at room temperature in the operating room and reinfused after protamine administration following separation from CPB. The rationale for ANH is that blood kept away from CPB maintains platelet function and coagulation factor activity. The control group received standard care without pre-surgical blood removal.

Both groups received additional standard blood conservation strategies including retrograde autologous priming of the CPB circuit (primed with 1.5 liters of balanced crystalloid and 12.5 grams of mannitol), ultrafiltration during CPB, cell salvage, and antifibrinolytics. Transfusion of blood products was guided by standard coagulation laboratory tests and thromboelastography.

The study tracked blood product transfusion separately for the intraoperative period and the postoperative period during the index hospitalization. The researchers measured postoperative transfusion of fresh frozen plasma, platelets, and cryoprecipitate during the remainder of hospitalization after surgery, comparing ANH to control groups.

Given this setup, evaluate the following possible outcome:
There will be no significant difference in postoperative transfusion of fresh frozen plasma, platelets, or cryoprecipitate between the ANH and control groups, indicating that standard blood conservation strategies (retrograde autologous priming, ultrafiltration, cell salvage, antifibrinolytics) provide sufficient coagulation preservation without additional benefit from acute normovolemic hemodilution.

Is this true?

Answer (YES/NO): YES